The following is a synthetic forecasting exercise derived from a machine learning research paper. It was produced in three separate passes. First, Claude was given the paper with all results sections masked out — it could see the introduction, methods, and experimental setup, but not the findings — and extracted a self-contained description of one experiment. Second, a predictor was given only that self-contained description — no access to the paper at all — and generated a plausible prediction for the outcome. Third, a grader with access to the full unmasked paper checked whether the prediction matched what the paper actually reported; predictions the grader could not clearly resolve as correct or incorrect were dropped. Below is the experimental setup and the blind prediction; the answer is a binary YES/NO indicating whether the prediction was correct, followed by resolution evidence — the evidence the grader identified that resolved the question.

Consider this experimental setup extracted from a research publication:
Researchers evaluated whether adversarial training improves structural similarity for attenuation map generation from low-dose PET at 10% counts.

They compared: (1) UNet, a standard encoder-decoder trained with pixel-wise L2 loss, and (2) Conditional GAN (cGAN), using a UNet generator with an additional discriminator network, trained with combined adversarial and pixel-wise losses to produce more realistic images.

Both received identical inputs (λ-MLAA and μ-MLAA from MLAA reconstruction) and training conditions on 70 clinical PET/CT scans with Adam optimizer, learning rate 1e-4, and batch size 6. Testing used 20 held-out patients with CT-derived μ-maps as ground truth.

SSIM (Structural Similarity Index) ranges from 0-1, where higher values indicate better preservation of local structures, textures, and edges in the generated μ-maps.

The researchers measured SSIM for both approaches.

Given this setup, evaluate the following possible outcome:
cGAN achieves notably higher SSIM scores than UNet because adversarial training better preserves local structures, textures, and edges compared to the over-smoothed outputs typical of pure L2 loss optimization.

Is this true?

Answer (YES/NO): NO